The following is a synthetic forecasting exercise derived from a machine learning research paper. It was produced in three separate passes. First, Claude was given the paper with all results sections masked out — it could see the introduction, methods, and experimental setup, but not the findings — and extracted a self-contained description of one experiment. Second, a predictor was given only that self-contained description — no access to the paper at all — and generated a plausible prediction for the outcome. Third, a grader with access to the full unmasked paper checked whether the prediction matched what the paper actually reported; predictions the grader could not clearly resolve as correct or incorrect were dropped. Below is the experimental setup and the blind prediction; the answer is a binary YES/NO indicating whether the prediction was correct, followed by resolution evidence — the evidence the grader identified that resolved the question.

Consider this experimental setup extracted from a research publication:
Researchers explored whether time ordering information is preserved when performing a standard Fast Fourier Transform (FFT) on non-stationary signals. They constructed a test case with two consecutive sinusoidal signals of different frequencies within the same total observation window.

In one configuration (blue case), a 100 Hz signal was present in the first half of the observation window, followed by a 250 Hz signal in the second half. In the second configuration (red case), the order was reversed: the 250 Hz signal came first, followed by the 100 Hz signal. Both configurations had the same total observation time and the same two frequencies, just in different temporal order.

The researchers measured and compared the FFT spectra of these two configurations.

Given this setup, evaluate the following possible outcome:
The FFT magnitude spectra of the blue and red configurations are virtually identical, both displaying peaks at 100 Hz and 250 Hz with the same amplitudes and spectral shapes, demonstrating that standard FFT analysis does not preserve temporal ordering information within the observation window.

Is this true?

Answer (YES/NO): YES